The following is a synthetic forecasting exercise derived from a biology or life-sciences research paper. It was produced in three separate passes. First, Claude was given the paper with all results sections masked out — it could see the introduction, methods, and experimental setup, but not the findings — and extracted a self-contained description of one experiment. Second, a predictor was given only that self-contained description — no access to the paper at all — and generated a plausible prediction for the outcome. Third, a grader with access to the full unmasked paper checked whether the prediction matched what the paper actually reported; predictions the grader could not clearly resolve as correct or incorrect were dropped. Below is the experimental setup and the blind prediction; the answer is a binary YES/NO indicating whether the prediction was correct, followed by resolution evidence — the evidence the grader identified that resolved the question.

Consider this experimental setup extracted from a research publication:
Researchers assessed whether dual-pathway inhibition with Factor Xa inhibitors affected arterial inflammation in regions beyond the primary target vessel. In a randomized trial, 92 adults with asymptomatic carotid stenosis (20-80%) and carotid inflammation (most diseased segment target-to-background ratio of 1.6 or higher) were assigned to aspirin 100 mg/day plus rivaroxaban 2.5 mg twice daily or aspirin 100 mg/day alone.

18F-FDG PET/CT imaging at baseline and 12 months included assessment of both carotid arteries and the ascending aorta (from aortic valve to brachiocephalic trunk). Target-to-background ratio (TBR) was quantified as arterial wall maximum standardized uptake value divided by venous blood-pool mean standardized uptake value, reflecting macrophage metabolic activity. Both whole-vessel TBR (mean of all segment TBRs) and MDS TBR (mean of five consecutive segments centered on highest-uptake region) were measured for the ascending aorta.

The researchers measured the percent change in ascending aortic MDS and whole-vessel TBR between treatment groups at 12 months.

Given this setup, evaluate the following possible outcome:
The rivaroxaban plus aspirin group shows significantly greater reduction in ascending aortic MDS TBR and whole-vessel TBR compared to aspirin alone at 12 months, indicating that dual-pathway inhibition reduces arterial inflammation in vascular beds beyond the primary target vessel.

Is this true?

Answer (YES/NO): NO